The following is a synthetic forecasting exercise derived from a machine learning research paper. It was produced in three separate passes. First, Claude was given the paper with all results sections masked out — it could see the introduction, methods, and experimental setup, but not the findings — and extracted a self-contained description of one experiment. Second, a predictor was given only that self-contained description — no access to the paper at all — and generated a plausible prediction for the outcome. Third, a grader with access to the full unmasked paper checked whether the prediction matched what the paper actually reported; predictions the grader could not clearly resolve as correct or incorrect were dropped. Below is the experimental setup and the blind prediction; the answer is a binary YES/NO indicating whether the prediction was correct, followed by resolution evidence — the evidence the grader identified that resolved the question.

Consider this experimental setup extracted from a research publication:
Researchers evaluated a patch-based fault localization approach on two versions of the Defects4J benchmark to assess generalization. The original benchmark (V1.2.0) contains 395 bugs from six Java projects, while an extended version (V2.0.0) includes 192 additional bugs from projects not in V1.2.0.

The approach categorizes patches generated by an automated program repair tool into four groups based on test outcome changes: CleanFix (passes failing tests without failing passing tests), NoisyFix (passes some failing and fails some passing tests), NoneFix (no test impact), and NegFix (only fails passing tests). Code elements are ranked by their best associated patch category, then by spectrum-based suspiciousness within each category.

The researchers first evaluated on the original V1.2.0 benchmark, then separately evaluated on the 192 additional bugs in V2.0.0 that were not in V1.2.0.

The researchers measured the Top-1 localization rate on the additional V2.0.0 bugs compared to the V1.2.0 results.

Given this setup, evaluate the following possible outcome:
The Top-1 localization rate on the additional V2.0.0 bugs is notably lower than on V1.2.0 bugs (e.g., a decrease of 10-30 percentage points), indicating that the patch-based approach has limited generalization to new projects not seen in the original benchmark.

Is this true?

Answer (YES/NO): NO